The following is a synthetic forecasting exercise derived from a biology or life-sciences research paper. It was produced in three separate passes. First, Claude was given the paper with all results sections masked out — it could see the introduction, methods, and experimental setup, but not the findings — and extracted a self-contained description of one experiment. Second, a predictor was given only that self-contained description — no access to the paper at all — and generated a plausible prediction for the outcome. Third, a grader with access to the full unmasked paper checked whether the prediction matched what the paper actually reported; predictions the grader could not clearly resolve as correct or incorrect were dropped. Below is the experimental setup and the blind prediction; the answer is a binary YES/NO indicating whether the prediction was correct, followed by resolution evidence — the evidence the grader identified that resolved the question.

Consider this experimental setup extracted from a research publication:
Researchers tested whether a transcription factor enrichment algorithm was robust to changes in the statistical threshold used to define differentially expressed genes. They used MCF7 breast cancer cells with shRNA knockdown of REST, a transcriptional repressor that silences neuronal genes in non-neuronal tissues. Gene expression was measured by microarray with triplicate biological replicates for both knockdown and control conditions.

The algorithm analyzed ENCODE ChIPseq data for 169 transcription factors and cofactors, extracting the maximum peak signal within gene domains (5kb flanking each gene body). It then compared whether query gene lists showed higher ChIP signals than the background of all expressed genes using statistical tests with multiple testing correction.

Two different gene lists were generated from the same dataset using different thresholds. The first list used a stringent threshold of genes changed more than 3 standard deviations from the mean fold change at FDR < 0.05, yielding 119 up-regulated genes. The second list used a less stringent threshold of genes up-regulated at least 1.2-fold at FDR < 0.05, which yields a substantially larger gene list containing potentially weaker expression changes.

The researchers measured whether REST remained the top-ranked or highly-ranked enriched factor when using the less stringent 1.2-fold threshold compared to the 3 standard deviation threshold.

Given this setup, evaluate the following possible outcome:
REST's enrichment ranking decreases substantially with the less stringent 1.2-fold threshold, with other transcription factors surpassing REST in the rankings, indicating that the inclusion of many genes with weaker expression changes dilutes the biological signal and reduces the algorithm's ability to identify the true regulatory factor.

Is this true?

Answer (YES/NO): NO